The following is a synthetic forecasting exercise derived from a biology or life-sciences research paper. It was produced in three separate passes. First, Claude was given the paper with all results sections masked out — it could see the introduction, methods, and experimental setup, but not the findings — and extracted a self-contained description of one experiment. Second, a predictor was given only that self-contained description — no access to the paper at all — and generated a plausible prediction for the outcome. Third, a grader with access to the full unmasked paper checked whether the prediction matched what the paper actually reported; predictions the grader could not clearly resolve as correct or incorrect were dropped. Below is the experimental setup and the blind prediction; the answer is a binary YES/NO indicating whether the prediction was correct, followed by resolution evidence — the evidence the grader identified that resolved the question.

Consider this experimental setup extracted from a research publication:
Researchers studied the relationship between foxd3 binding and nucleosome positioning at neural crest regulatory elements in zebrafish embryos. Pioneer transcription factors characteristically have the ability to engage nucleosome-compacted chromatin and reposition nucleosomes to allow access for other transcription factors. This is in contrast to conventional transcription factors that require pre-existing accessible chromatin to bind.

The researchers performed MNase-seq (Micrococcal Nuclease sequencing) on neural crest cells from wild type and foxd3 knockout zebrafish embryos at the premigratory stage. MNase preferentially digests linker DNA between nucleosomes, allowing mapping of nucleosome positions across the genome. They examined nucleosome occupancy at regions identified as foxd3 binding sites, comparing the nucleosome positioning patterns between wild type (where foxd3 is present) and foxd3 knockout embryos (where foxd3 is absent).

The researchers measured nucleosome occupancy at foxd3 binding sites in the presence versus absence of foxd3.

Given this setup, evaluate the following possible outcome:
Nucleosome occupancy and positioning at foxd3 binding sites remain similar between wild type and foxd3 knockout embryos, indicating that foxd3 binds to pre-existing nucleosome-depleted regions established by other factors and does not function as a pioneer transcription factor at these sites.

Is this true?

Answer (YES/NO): NO